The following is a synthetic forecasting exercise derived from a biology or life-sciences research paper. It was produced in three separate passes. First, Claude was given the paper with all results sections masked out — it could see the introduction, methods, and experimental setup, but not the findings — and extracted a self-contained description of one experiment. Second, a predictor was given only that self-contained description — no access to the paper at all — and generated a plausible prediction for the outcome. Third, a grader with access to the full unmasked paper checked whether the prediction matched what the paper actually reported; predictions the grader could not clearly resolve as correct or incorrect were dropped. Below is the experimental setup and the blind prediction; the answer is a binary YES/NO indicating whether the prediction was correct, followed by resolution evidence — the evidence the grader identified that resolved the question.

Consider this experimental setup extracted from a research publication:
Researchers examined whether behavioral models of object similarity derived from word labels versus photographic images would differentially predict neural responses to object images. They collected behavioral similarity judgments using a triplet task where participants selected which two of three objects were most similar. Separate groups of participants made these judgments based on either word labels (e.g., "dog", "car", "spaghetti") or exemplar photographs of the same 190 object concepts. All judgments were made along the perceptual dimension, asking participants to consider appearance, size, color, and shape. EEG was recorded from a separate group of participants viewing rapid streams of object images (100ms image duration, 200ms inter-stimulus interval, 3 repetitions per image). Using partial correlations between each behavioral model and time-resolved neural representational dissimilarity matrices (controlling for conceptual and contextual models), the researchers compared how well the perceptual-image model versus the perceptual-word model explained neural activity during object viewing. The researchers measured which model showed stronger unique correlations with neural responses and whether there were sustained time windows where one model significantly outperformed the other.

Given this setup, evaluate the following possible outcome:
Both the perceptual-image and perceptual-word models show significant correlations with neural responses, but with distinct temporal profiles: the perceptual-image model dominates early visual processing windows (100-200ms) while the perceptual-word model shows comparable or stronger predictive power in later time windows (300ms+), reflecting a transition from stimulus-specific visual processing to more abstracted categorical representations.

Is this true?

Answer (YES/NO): NO